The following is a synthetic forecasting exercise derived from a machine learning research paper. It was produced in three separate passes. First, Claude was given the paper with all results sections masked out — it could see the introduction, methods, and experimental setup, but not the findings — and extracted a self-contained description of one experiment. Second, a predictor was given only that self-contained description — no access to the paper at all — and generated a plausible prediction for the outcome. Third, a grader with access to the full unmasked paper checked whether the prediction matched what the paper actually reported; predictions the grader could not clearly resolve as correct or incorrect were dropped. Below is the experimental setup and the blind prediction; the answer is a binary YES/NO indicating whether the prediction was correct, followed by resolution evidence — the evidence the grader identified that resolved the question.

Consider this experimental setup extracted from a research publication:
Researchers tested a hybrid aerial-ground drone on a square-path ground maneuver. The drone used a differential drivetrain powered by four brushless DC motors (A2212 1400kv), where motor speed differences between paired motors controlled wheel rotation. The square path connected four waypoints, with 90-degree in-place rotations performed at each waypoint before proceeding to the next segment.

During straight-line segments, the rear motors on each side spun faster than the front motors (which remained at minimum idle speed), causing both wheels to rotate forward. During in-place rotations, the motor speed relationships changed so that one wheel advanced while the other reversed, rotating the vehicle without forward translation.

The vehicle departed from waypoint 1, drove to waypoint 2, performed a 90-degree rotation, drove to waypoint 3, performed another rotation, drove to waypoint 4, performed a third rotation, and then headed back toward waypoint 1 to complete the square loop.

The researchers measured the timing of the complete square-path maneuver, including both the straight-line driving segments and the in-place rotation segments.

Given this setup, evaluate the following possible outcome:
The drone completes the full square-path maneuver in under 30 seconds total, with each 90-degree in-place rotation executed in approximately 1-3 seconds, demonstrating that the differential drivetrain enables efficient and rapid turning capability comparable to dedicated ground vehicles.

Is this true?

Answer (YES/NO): YES